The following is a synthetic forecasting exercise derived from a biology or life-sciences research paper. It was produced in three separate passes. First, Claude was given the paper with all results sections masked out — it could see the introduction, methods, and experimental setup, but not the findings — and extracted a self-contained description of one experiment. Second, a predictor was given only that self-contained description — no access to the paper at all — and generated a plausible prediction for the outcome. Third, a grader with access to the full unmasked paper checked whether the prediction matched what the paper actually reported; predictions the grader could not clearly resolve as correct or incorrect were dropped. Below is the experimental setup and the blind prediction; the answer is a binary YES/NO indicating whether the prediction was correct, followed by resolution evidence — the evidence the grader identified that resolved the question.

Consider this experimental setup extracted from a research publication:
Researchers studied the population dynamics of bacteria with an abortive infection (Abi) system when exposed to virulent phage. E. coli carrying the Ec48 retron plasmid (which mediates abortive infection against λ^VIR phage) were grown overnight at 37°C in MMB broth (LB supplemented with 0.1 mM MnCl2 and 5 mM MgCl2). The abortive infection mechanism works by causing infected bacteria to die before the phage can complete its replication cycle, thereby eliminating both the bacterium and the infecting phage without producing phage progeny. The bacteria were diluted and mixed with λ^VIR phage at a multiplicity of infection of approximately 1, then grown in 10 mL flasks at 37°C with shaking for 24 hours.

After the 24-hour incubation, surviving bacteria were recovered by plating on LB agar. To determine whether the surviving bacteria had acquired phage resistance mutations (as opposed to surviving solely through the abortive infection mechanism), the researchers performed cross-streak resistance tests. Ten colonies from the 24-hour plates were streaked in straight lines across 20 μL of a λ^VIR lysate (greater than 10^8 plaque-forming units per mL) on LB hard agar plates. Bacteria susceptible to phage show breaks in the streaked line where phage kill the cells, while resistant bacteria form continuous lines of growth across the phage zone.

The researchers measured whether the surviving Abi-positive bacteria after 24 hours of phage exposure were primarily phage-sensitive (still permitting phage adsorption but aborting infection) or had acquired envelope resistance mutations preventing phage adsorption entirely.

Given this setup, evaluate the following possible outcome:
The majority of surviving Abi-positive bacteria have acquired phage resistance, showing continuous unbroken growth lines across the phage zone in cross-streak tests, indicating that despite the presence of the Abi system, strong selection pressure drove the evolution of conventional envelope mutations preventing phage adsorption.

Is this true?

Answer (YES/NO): YES